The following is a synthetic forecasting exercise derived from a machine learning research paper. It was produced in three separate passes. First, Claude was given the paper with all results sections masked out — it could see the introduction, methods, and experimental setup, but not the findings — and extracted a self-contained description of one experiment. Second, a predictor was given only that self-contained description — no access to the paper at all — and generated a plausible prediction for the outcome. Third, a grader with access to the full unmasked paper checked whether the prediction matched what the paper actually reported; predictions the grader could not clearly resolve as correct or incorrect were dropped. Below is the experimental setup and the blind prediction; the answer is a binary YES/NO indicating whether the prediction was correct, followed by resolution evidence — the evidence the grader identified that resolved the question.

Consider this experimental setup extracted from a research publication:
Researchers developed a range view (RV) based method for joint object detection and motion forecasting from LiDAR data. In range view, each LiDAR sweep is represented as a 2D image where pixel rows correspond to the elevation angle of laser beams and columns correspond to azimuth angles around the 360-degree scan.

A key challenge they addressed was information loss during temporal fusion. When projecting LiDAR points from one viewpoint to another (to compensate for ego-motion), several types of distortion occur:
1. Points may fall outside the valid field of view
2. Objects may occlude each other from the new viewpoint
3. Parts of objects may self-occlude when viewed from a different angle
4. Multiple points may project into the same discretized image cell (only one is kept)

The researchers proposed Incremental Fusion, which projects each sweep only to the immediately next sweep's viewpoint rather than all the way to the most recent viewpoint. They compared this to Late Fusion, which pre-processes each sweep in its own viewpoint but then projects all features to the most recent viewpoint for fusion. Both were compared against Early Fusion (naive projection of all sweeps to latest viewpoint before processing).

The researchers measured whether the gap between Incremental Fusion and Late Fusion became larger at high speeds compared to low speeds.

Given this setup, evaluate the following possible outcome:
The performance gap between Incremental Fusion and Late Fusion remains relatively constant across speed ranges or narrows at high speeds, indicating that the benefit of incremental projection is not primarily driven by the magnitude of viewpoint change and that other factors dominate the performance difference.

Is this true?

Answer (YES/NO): NO